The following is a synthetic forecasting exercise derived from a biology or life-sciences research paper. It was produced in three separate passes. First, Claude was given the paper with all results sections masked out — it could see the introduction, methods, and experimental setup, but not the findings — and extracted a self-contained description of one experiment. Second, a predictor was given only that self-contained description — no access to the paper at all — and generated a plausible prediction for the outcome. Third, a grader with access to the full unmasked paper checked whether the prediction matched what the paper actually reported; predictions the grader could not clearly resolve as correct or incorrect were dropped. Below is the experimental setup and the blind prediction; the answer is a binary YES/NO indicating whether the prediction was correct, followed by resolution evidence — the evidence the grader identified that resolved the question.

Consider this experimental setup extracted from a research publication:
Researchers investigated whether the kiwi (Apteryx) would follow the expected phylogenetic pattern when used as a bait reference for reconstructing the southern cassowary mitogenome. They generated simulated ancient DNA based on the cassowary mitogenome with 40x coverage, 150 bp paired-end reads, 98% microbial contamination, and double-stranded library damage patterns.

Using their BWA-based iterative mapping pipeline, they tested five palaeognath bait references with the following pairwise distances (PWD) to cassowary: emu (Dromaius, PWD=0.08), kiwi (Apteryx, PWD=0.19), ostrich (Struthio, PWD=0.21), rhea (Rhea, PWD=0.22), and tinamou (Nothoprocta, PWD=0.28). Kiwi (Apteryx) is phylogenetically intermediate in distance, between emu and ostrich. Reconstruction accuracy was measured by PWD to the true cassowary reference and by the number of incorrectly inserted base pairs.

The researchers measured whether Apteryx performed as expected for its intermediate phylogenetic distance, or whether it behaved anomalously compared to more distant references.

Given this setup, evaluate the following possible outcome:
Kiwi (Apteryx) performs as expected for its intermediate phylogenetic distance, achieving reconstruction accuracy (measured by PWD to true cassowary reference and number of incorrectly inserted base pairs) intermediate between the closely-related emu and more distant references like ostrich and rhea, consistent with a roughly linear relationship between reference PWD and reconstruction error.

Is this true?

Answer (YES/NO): NO